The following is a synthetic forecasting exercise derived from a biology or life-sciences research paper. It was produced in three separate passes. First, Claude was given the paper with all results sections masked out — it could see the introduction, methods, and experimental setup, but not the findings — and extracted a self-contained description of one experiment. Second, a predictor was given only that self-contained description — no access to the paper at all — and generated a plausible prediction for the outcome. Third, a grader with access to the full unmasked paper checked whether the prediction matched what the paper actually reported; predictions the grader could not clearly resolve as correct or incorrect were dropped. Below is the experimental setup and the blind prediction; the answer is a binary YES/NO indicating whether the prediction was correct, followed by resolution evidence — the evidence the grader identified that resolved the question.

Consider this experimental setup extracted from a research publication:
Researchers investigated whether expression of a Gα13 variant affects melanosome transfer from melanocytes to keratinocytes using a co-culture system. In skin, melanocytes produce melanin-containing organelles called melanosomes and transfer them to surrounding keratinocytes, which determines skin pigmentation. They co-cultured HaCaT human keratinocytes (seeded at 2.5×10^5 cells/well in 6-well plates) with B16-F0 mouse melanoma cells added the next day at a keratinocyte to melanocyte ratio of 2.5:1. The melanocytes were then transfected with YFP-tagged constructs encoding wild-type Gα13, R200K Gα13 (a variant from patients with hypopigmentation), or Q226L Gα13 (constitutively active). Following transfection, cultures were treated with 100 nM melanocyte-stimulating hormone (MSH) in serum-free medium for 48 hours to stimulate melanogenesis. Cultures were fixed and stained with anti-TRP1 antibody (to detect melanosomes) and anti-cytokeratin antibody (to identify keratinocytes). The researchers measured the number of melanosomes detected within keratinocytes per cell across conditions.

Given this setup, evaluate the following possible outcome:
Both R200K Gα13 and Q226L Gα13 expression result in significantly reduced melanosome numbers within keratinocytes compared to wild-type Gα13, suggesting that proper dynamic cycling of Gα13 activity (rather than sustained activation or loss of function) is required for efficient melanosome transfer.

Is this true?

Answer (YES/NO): YES